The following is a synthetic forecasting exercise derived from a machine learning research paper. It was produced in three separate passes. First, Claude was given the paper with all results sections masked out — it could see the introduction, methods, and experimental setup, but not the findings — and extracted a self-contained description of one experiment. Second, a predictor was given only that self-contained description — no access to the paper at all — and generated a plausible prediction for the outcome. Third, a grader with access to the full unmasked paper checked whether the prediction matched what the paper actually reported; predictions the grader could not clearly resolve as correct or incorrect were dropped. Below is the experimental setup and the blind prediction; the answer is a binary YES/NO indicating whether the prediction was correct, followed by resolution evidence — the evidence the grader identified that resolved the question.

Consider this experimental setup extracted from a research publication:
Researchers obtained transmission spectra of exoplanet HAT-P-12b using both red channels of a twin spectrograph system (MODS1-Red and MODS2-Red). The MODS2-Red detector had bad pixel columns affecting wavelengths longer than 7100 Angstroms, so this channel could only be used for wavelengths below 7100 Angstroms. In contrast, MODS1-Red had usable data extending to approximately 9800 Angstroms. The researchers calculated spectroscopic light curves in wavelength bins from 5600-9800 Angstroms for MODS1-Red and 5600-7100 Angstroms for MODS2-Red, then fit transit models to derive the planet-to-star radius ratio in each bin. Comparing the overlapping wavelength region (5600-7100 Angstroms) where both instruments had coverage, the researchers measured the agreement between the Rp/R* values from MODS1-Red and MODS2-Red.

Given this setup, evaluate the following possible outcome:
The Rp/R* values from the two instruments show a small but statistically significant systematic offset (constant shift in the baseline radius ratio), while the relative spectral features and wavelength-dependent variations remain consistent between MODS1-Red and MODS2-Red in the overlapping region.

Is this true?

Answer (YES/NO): NO